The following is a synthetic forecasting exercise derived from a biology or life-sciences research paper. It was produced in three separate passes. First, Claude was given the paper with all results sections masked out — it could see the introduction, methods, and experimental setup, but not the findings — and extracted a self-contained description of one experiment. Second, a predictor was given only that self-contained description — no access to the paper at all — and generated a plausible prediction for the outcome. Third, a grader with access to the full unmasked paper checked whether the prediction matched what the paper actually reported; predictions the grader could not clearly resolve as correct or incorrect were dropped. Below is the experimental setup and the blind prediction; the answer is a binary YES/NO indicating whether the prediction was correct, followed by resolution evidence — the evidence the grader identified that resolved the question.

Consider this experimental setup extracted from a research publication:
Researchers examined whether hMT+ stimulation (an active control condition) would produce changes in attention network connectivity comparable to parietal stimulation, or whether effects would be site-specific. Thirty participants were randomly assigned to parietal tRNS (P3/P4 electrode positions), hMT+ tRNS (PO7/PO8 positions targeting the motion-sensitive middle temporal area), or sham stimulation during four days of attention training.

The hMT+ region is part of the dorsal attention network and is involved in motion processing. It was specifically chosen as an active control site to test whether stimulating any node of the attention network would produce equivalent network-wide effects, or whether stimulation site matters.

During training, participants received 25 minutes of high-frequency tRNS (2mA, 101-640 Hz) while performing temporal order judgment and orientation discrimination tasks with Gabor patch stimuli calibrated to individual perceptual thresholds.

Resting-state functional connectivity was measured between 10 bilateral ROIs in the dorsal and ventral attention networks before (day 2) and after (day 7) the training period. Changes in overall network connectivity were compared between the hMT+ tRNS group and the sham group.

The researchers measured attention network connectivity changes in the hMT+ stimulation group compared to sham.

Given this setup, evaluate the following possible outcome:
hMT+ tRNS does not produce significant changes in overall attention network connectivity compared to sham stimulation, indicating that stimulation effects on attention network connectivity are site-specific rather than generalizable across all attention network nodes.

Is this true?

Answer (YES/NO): YES